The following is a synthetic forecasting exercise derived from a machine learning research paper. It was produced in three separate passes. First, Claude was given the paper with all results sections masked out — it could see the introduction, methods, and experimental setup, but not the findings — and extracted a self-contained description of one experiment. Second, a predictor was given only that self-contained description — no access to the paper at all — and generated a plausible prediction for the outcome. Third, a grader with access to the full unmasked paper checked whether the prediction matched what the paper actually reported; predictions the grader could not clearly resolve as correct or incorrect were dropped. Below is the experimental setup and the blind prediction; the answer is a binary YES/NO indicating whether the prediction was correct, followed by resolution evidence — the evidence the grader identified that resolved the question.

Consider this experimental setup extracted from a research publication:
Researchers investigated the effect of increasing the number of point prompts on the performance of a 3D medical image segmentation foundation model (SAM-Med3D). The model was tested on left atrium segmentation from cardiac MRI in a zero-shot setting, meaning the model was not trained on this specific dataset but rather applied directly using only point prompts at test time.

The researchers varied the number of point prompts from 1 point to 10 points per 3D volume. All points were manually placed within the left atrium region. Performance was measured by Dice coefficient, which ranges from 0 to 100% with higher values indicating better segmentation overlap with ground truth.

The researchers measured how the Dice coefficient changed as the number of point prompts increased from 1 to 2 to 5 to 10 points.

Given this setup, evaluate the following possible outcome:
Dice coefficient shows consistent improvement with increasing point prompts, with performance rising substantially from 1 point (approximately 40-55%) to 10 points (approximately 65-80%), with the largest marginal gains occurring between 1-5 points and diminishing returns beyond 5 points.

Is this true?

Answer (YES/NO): NO